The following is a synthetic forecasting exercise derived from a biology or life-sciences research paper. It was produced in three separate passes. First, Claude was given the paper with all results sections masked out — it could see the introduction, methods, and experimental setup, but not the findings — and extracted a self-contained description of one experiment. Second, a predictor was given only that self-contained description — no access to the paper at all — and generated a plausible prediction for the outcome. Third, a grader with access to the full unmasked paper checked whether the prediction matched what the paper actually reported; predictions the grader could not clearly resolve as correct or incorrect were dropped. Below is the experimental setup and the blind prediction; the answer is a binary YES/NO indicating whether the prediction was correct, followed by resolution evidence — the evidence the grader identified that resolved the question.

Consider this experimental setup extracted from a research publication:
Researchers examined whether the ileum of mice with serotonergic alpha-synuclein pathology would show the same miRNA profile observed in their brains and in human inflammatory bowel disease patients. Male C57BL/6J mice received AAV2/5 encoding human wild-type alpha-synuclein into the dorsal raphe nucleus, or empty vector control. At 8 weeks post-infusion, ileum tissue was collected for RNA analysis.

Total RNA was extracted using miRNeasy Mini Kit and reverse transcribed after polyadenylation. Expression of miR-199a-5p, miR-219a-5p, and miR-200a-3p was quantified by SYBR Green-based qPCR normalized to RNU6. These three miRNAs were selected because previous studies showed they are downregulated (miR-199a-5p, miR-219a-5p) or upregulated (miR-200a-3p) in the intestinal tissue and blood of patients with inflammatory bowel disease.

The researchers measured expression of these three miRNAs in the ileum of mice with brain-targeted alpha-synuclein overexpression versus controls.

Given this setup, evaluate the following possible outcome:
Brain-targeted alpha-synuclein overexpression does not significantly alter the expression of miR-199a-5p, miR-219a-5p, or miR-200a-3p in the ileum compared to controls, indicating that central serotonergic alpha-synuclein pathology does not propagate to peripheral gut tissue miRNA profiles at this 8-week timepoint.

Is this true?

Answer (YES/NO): NO